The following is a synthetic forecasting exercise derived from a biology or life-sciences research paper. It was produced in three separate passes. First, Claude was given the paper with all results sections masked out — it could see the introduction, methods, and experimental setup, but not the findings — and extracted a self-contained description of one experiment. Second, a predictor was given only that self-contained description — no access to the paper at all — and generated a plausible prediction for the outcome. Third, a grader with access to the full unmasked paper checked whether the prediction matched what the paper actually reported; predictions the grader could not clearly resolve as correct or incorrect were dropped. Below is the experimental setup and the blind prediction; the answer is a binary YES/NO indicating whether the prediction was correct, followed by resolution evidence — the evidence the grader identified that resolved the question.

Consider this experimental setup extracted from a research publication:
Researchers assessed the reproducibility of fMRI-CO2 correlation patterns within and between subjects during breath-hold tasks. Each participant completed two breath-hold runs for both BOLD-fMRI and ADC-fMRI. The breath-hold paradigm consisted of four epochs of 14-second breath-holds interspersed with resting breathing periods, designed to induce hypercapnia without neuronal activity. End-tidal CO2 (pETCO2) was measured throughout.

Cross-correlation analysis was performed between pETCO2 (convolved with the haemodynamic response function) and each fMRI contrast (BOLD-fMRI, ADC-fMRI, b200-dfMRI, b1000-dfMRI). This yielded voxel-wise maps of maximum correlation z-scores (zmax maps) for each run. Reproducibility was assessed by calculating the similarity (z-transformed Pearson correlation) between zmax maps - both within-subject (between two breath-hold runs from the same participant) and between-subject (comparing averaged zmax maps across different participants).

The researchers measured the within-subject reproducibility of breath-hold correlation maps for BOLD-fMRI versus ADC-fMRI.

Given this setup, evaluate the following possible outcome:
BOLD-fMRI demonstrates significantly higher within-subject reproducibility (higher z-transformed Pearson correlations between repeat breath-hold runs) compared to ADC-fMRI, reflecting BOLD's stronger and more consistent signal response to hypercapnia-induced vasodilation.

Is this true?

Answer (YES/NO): YES